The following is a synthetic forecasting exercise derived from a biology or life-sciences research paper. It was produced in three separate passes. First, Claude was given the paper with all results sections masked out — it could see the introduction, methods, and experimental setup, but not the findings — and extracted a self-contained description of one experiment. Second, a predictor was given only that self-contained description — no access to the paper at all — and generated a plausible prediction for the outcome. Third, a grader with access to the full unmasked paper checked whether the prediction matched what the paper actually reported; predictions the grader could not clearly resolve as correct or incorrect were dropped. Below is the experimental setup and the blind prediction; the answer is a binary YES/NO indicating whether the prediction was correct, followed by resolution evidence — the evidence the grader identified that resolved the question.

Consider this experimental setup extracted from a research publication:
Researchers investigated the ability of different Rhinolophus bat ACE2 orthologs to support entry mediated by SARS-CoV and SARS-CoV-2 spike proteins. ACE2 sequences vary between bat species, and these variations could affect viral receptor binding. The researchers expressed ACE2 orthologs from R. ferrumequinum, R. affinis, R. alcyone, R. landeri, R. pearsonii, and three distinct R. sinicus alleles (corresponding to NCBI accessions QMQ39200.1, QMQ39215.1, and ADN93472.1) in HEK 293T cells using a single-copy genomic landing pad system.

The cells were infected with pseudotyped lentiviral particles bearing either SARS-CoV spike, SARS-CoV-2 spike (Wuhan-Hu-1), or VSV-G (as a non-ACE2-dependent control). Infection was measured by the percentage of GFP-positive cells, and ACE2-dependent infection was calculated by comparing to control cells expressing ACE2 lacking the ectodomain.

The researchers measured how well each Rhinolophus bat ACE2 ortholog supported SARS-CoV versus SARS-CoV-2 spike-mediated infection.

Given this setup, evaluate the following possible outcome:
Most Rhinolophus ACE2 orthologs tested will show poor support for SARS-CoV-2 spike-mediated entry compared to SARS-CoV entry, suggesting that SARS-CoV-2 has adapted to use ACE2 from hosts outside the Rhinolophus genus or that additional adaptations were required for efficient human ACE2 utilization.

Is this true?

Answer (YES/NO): NO